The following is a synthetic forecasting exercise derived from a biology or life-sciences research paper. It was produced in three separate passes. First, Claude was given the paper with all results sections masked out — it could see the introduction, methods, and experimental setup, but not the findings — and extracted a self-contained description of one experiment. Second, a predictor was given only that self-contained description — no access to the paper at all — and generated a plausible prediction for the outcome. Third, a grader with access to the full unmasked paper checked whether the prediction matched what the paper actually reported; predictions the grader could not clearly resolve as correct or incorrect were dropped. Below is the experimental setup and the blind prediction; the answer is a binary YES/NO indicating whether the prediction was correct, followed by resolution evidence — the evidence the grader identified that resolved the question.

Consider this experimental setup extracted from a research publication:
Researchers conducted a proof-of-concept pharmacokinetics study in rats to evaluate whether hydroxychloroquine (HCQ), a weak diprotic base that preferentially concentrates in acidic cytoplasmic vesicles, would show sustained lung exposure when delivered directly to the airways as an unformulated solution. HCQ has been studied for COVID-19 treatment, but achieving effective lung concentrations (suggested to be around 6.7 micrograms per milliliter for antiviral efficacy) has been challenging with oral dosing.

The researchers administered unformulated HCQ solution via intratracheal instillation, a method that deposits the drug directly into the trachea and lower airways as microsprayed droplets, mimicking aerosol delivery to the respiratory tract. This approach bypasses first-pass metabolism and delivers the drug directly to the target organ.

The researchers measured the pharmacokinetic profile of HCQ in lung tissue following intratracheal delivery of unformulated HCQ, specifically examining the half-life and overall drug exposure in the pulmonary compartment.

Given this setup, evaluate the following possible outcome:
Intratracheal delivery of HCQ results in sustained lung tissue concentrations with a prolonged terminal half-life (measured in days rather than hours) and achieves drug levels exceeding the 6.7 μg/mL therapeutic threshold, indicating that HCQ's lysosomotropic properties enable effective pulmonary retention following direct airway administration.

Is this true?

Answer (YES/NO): NO